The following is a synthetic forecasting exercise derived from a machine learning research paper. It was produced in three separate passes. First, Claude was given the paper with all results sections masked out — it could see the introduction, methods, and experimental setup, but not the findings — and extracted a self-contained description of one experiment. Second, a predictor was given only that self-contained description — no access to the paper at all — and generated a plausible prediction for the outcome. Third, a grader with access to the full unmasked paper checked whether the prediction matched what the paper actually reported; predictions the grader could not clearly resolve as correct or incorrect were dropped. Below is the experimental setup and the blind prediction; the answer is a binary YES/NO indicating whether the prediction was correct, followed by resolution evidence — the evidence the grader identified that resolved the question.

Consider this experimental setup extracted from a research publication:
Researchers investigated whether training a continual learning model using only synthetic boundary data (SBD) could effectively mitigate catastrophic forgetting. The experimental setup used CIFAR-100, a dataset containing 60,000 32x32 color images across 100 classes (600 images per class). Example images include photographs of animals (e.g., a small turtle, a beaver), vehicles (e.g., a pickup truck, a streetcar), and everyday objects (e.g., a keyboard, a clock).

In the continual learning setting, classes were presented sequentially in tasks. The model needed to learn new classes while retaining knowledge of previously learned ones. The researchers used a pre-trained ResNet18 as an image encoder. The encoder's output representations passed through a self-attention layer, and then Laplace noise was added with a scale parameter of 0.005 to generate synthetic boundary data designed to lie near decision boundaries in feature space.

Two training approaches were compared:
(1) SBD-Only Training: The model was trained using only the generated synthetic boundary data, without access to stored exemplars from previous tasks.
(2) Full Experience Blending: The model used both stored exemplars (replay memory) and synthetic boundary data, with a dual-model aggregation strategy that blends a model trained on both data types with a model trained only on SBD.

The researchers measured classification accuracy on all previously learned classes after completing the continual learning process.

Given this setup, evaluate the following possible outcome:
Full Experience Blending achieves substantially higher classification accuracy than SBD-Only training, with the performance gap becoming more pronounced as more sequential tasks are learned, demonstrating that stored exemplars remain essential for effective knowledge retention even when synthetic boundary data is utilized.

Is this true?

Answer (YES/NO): NO